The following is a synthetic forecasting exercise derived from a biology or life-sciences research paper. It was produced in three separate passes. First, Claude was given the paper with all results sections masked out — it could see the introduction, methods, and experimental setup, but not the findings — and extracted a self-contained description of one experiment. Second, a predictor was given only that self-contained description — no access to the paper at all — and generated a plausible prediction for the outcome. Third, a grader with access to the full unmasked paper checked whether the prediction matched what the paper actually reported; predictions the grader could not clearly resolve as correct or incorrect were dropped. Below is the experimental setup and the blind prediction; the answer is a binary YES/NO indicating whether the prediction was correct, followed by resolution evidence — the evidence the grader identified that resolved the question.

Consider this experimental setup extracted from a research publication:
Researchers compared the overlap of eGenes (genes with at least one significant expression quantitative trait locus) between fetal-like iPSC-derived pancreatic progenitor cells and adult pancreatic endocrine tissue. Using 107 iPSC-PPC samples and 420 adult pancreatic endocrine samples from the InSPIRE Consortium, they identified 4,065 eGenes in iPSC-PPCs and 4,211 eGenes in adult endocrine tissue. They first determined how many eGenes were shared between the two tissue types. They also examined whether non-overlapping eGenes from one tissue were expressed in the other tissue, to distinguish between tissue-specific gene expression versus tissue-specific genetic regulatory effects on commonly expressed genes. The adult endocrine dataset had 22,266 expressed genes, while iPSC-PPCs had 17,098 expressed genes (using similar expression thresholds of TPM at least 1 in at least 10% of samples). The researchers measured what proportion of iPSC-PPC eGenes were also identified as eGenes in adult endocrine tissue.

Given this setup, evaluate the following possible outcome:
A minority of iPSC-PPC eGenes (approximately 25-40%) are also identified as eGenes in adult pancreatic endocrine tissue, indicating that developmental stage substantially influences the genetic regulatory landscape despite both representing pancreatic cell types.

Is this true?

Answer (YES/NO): YES